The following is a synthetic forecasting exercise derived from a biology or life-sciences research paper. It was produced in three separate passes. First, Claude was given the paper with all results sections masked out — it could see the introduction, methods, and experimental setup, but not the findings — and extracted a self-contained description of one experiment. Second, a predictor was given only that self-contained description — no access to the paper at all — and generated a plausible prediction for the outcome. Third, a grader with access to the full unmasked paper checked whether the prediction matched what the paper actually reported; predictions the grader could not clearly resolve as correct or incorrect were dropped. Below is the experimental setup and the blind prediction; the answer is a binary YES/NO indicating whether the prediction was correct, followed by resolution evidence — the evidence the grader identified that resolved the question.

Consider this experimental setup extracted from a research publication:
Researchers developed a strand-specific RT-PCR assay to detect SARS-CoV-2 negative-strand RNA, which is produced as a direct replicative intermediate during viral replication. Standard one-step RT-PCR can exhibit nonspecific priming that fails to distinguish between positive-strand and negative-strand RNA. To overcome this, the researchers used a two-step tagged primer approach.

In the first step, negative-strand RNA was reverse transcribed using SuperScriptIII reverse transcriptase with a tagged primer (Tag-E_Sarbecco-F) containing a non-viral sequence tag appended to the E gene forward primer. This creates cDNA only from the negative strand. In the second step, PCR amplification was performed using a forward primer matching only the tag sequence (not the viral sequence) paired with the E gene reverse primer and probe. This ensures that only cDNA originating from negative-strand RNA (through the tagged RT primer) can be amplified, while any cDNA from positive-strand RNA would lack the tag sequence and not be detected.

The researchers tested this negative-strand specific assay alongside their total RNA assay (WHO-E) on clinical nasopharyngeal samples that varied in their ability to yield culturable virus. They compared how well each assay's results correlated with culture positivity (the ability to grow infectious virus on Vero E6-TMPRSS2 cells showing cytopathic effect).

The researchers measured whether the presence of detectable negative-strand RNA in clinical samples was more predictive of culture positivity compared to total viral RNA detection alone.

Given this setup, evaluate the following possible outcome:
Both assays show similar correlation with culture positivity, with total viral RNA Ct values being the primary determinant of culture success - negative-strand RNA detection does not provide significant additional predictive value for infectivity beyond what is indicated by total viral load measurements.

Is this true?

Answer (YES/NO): NO